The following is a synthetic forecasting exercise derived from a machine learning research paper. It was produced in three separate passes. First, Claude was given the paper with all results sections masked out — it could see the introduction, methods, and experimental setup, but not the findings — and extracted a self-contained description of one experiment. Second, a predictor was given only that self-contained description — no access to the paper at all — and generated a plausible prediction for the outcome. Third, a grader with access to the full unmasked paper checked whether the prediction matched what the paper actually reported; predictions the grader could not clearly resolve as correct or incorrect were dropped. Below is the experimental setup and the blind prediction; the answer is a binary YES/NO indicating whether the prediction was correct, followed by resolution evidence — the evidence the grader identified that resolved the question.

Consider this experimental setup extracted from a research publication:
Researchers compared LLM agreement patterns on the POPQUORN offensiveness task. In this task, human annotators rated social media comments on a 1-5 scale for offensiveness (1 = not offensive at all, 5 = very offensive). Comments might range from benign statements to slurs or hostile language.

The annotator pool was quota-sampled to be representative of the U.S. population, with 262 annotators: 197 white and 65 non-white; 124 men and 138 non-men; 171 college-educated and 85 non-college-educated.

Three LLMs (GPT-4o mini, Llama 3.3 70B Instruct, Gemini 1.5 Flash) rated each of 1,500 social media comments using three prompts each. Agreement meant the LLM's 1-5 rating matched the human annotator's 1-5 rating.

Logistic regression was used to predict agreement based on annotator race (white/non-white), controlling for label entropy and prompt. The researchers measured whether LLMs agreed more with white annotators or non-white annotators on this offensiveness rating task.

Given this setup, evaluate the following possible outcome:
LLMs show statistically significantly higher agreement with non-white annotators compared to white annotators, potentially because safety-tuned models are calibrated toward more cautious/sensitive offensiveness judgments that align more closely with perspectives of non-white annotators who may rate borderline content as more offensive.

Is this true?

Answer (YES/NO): NO